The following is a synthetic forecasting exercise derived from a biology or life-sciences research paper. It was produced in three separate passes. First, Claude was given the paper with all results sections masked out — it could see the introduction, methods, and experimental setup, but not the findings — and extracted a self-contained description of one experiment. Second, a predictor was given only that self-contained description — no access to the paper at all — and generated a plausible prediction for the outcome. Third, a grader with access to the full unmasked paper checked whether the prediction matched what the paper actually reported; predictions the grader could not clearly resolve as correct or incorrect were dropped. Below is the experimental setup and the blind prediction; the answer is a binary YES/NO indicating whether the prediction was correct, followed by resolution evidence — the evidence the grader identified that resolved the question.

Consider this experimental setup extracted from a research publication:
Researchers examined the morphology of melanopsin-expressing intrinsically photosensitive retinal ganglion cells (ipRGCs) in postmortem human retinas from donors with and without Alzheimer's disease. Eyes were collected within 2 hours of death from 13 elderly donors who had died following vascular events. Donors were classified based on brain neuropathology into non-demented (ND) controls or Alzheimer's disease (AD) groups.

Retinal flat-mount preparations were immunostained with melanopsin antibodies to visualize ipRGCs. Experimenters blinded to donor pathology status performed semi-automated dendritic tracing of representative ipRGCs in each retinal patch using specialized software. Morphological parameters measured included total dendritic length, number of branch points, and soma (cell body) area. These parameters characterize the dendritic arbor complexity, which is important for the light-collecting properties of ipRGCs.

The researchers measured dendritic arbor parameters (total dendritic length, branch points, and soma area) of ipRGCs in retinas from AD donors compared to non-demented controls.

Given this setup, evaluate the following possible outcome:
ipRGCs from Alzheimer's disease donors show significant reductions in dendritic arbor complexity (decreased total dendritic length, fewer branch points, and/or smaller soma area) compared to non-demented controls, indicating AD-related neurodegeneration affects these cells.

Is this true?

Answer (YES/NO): NO